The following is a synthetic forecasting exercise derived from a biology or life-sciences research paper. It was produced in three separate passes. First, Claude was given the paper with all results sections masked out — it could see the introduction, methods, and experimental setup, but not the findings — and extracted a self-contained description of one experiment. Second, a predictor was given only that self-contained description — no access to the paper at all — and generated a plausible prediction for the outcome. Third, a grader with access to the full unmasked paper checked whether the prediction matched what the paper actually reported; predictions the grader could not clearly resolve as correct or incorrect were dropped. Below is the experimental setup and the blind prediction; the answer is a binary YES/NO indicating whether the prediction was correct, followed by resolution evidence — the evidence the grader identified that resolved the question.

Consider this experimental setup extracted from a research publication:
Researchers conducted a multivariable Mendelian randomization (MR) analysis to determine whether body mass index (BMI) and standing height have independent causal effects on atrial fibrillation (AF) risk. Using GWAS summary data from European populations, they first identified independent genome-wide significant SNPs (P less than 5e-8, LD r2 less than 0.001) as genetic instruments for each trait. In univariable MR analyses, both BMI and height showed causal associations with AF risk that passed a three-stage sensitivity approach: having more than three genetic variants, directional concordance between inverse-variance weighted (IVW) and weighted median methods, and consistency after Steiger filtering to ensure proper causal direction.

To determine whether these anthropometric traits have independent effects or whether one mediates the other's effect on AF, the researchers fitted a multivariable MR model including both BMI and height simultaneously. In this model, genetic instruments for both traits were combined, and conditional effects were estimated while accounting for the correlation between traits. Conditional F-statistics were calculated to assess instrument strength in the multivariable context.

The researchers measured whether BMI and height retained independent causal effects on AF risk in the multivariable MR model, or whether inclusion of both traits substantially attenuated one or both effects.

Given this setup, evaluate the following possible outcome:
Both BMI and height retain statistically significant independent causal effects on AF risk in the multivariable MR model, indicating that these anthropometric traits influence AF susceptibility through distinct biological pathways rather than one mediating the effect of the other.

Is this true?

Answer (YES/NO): YES